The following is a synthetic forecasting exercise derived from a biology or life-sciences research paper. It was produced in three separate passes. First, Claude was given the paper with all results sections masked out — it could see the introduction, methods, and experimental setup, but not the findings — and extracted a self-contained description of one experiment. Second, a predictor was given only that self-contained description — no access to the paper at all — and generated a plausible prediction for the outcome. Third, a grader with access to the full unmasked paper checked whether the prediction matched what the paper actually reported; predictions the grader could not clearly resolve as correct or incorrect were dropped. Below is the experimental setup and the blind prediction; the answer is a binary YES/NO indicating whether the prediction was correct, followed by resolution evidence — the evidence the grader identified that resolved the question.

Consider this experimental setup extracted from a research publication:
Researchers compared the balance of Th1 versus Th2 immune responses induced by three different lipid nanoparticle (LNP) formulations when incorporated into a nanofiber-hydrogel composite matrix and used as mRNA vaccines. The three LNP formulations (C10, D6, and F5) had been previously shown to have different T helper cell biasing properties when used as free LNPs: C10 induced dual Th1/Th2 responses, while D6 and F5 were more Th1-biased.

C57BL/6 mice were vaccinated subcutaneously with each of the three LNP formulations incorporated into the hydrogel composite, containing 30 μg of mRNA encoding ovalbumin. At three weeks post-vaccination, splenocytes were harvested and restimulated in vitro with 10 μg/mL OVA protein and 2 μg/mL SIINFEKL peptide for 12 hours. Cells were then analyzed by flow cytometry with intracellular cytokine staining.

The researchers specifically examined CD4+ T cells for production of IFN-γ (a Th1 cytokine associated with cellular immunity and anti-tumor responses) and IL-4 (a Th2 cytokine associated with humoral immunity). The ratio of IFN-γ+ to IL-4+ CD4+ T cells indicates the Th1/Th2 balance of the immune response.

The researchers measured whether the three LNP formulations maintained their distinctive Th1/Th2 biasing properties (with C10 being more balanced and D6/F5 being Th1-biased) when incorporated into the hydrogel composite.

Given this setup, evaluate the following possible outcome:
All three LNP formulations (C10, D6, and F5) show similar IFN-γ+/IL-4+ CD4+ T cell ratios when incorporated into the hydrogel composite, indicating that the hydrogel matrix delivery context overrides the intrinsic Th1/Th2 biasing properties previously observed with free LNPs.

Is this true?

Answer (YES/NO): NO